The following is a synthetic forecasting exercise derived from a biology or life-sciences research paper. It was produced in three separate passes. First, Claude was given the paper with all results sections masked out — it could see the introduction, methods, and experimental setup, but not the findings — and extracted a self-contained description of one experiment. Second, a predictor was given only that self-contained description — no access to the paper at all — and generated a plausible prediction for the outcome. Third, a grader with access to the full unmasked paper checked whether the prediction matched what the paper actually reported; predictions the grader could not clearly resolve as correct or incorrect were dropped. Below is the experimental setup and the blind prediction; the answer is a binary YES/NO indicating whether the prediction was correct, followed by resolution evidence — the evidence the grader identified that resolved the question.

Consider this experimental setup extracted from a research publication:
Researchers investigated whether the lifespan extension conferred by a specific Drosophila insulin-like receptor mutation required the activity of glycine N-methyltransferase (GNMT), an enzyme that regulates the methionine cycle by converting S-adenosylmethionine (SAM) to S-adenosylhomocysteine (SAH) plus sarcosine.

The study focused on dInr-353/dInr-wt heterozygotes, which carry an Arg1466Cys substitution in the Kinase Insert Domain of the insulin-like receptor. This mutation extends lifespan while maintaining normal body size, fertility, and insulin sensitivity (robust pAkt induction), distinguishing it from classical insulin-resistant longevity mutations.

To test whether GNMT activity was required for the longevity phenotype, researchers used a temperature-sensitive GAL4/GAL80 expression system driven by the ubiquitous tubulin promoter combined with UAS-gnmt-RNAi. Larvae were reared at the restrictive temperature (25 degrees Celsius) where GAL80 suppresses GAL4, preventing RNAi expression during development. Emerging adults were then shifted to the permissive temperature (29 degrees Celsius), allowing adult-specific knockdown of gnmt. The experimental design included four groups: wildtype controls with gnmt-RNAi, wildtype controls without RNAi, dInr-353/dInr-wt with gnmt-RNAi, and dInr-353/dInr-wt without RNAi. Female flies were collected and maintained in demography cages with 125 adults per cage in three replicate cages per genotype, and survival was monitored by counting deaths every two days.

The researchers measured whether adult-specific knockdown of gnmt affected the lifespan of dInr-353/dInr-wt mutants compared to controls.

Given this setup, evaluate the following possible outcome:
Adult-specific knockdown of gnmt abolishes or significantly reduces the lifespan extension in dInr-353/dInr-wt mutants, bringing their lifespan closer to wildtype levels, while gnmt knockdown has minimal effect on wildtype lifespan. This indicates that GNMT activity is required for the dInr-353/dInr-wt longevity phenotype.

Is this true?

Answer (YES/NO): NO